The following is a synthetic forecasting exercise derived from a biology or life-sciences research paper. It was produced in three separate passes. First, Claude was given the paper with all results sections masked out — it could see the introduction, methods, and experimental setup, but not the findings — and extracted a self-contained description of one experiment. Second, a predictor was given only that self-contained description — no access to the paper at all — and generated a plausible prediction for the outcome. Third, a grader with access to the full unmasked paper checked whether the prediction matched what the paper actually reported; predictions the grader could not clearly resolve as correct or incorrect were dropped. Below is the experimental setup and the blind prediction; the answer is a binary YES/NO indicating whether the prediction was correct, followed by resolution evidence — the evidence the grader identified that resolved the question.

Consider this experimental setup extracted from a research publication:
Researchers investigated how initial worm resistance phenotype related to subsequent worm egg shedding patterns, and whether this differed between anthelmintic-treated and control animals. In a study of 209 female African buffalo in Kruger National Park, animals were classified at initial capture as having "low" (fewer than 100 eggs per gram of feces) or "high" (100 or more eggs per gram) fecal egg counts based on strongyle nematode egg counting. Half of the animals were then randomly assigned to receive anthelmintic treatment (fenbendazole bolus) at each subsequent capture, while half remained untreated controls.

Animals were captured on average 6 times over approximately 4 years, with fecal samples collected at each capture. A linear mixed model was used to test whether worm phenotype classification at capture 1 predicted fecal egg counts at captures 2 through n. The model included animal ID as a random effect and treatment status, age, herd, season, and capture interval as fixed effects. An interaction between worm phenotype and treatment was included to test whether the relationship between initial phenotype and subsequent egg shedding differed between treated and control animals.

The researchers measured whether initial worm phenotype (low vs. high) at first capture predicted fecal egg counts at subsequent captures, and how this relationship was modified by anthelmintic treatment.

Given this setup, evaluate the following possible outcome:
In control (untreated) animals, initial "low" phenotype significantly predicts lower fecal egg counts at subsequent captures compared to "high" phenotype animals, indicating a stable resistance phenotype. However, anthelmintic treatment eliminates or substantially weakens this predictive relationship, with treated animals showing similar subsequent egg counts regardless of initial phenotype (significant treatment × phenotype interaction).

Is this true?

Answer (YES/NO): YES